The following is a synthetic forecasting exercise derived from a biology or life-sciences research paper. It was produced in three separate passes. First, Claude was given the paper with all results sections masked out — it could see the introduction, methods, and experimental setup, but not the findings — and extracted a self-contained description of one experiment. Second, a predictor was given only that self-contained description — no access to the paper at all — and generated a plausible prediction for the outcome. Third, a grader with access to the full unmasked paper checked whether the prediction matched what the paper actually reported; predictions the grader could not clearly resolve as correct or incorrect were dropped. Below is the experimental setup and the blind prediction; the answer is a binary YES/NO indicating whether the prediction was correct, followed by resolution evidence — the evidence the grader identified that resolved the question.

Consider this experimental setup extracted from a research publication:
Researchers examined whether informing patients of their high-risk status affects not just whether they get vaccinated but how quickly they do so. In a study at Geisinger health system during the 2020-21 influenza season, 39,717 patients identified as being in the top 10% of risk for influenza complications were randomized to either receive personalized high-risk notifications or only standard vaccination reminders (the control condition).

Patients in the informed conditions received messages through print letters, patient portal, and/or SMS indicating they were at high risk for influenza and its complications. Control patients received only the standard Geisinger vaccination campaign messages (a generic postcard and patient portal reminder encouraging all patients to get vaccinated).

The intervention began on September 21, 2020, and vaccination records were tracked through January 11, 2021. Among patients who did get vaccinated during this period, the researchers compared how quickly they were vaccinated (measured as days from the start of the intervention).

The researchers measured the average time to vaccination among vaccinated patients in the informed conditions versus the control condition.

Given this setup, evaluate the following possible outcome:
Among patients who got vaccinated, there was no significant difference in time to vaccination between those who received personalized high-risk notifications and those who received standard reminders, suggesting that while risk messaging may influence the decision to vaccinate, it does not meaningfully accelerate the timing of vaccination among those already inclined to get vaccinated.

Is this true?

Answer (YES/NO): NO